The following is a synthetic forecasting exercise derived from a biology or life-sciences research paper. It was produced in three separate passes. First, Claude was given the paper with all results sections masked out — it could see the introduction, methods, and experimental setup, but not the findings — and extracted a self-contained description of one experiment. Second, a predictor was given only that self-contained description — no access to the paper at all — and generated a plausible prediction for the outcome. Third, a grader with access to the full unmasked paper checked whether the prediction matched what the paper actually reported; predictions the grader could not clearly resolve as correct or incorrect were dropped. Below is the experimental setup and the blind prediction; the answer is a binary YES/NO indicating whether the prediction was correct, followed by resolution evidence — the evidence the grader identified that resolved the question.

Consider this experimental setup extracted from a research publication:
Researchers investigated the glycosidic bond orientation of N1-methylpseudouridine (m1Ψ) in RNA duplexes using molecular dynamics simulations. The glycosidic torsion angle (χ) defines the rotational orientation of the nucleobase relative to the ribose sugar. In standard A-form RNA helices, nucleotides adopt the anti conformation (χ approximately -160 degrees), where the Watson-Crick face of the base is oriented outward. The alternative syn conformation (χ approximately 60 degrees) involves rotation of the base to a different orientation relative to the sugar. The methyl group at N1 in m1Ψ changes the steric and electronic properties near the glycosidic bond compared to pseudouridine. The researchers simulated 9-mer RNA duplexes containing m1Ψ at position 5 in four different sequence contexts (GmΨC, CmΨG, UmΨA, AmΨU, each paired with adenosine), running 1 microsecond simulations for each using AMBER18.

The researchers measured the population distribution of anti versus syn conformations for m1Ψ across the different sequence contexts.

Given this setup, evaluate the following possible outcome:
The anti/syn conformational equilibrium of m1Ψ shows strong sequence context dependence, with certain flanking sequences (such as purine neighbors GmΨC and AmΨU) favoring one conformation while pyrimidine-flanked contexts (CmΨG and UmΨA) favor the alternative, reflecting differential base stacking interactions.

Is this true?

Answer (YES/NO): NO